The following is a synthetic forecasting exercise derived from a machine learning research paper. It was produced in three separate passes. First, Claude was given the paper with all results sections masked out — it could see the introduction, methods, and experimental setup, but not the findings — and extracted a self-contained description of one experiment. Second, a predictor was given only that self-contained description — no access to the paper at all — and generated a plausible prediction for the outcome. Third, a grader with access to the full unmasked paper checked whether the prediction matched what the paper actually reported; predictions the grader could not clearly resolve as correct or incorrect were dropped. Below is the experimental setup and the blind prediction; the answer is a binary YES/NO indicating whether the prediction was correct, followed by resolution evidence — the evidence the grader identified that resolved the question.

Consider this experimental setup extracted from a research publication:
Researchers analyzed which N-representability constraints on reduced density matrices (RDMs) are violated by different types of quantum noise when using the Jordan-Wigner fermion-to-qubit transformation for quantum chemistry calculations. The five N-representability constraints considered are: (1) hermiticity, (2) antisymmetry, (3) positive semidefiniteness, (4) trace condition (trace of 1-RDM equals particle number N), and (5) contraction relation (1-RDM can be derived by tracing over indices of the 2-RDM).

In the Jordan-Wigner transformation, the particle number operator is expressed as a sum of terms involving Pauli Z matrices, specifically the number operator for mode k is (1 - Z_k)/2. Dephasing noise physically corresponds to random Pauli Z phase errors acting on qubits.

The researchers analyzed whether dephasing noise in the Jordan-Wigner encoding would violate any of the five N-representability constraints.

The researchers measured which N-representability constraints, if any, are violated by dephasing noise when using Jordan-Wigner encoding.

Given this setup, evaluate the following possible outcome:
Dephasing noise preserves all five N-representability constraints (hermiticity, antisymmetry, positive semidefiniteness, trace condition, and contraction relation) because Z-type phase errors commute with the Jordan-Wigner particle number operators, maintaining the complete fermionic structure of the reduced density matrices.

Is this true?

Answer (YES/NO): YES